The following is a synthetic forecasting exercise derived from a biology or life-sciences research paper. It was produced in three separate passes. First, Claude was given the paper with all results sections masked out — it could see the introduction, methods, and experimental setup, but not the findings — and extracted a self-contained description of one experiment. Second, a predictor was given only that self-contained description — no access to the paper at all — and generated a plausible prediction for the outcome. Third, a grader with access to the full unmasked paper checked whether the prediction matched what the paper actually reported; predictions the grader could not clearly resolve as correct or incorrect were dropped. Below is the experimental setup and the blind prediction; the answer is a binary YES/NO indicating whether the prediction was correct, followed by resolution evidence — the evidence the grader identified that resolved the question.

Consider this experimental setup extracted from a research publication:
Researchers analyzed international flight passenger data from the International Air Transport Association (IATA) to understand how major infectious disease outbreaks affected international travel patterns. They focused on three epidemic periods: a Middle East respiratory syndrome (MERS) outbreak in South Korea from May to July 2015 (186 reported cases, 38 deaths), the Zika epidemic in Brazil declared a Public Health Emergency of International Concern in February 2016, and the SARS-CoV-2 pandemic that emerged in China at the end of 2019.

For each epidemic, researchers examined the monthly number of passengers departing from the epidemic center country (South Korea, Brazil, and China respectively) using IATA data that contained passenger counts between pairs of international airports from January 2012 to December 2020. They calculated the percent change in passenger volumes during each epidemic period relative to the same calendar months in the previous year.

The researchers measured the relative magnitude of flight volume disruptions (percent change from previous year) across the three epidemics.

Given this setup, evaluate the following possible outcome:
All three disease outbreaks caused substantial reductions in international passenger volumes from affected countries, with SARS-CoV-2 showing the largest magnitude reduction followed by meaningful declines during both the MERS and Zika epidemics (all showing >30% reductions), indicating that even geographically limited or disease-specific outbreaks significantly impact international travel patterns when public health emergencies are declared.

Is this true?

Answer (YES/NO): NO